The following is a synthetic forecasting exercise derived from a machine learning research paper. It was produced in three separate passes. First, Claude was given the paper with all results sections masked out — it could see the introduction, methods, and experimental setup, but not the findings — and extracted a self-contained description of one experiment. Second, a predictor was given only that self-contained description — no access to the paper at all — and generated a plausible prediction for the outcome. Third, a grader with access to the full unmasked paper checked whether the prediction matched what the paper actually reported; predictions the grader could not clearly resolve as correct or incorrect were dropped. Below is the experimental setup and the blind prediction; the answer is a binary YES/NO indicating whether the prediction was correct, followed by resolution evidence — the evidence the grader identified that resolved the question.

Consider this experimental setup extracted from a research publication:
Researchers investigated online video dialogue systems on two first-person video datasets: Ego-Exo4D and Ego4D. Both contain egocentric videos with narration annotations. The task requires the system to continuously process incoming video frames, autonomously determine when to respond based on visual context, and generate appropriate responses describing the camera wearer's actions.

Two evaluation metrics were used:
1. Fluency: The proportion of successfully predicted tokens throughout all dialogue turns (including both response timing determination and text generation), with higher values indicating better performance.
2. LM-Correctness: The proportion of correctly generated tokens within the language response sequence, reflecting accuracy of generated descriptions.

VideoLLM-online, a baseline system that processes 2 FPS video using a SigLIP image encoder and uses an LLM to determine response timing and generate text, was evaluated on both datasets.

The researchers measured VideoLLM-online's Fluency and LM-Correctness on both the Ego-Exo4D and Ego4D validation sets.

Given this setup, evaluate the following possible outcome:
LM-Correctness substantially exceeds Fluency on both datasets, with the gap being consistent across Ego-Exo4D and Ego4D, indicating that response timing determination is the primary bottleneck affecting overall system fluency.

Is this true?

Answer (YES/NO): NO